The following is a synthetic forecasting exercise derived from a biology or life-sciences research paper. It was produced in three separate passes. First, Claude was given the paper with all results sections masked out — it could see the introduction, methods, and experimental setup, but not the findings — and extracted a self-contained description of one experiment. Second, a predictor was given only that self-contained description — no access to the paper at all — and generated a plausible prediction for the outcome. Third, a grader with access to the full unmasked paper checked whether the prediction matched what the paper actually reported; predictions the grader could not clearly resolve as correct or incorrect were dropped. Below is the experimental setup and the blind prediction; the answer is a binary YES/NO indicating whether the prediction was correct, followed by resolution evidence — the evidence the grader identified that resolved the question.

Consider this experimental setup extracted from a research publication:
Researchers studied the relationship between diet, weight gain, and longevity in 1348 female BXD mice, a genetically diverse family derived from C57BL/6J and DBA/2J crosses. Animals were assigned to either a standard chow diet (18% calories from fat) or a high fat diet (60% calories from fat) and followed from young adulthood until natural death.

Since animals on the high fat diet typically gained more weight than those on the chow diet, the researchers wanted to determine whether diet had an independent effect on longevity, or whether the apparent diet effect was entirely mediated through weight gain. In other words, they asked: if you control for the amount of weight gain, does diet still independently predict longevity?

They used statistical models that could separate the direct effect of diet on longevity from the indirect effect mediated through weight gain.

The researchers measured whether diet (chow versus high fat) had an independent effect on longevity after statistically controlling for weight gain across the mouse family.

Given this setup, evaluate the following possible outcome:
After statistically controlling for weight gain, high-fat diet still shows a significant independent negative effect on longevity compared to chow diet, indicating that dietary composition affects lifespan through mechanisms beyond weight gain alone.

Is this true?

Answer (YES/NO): YES